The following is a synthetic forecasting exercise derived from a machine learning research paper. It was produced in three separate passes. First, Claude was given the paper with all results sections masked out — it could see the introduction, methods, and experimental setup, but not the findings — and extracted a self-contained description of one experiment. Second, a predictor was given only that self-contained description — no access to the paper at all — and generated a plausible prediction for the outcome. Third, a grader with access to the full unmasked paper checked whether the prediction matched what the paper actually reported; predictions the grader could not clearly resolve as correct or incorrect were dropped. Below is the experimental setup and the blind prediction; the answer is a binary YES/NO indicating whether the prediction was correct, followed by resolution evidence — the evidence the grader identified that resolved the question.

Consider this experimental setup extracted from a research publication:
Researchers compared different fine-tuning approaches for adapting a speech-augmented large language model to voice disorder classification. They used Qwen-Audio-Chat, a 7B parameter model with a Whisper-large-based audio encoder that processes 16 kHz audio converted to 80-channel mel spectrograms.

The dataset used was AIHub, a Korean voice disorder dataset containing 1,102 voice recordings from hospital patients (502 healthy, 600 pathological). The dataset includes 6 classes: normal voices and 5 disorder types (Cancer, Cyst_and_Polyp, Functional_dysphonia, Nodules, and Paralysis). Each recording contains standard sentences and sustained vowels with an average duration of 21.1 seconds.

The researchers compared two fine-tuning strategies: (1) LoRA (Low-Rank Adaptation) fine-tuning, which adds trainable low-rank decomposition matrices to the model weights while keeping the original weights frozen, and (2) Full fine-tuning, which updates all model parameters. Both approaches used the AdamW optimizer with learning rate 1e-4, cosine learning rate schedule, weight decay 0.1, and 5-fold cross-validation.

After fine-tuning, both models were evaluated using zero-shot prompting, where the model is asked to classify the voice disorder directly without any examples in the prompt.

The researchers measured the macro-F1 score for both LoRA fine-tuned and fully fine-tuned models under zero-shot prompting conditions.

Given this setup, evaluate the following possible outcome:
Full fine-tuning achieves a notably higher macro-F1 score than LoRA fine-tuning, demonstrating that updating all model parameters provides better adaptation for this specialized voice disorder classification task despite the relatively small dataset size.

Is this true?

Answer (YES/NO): YES